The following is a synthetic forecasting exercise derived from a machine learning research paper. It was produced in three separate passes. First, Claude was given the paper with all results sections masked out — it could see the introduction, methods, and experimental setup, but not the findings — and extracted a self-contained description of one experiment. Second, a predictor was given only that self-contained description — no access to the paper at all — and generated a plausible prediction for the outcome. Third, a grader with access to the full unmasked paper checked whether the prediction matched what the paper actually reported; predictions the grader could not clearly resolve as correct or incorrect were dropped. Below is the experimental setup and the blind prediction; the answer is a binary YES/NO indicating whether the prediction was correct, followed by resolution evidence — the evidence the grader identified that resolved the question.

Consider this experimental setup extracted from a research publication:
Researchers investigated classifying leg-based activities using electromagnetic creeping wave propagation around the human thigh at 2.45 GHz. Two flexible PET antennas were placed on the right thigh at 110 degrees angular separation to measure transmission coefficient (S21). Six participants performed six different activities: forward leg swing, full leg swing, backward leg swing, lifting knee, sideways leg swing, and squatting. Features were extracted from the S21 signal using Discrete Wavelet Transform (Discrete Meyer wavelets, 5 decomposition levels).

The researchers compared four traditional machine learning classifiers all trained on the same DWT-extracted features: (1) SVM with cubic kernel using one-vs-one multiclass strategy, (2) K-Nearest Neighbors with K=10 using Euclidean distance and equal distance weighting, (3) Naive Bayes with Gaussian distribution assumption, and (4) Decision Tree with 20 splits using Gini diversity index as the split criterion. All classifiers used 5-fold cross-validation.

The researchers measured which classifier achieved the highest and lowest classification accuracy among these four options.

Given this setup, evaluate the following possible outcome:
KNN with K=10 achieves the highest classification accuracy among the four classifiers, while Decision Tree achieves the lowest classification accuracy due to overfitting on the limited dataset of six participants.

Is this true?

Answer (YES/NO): NO